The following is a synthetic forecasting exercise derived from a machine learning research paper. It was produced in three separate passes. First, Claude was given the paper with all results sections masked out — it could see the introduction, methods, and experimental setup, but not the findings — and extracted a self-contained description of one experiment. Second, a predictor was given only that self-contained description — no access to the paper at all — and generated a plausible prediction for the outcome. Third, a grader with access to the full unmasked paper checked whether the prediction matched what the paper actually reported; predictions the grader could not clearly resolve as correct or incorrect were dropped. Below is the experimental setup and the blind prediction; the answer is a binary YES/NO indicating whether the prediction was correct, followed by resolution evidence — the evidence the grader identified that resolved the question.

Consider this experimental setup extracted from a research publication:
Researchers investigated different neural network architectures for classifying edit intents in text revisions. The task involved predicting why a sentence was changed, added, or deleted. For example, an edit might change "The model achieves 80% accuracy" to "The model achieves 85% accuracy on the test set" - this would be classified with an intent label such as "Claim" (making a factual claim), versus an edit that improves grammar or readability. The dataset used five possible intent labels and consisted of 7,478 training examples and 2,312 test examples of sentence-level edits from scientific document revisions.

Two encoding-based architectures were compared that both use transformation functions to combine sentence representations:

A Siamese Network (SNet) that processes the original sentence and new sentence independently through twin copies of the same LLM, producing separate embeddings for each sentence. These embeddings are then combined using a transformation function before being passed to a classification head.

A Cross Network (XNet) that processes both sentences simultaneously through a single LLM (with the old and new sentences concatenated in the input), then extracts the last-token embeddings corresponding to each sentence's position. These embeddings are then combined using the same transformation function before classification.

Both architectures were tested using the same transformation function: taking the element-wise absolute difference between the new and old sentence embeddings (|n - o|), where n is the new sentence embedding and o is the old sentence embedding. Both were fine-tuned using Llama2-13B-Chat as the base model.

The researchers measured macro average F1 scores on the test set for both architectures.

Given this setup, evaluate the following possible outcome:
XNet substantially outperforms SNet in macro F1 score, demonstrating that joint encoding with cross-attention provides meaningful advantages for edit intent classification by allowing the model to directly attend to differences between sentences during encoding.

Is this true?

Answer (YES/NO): YES